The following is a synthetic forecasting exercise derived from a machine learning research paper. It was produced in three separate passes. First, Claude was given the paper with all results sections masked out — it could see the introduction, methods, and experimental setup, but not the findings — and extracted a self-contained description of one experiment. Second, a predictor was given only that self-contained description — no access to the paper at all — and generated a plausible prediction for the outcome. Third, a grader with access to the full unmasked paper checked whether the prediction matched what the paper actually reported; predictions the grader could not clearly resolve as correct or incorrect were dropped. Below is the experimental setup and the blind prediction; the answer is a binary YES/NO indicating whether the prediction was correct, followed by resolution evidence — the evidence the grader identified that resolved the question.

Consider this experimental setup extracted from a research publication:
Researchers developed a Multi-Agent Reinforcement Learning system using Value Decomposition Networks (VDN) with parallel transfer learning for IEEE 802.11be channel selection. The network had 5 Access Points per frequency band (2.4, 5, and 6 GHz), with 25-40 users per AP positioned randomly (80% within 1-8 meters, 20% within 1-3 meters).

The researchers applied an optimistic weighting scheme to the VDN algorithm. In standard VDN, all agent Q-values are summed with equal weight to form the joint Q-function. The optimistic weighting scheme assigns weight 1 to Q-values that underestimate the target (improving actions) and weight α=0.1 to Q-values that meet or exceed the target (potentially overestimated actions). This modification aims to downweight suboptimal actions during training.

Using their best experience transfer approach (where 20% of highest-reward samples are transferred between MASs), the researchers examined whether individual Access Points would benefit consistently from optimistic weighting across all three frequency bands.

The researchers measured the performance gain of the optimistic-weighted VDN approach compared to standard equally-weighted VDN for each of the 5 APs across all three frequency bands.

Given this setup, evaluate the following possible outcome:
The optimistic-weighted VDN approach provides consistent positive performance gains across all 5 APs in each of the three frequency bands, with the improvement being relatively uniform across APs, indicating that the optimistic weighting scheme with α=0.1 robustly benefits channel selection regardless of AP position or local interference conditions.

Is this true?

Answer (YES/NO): NO